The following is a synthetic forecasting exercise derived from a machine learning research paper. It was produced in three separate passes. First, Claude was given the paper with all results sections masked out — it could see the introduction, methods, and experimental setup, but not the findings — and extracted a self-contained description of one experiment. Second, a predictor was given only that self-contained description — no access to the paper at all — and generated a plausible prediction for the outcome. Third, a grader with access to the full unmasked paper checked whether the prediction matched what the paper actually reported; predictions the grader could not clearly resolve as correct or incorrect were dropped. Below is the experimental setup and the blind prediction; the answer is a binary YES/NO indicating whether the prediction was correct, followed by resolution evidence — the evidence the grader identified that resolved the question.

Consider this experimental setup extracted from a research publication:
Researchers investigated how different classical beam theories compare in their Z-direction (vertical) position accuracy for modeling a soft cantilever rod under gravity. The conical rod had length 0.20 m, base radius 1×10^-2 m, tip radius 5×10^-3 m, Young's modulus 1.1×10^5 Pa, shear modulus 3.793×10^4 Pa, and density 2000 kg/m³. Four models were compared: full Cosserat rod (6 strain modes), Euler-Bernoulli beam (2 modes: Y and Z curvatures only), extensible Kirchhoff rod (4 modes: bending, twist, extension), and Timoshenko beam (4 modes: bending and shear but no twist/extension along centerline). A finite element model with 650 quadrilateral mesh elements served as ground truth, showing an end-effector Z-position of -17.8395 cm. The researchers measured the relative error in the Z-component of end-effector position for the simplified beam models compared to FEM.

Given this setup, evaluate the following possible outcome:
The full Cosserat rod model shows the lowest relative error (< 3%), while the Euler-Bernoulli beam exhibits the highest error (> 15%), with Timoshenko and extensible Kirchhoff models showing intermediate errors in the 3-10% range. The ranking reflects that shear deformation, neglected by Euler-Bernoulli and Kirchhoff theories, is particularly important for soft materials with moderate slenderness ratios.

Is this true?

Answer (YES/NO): NO